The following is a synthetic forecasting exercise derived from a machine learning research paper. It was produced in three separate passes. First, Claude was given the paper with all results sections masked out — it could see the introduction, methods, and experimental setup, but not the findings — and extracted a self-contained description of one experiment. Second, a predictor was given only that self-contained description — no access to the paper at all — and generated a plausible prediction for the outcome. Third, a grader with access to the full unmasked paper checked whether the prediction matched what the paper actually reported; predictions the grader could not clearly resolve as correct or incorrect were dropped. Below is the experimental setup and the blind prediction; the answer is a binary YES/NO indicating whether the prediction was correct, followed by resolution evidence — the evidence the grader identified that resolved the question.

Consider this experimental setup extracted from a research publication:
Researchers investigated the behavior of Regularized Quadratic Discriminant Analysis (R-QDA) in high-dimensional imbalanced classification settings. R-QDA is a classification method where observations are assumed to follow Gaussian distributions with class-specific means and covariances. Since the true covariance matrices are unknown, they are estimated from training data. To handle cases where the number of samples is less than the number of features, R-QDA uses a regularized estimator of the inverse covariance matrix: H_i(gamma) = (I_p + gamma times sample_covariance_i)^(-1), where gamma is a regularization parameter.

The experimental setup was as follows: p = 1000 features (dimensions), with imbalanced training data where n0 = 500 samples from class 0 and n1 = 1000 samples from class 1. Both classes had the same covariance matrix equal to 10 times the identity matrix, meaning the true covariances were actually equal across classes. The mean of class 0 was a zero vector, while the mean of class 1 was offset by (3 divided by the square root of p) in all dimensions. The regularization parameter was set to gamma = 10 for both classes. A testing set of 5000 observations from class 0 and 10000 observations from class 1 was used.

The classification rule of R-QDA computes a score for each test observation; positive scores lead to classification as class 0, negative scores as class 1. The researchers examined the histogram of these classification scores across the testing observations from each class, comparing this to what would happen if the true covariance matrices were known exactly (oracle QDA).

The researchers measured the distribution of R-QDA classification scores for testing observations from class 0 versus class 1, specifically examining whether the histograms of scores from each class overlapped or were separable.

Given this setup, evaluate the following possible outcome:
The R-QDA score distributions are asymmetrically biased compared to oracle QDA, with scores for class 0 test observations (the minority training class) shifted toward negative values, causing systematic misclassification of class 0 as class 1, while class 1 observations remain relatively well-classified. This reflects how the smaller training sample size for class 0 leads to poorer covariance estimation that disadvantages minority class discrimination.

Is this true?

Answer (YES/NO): NO